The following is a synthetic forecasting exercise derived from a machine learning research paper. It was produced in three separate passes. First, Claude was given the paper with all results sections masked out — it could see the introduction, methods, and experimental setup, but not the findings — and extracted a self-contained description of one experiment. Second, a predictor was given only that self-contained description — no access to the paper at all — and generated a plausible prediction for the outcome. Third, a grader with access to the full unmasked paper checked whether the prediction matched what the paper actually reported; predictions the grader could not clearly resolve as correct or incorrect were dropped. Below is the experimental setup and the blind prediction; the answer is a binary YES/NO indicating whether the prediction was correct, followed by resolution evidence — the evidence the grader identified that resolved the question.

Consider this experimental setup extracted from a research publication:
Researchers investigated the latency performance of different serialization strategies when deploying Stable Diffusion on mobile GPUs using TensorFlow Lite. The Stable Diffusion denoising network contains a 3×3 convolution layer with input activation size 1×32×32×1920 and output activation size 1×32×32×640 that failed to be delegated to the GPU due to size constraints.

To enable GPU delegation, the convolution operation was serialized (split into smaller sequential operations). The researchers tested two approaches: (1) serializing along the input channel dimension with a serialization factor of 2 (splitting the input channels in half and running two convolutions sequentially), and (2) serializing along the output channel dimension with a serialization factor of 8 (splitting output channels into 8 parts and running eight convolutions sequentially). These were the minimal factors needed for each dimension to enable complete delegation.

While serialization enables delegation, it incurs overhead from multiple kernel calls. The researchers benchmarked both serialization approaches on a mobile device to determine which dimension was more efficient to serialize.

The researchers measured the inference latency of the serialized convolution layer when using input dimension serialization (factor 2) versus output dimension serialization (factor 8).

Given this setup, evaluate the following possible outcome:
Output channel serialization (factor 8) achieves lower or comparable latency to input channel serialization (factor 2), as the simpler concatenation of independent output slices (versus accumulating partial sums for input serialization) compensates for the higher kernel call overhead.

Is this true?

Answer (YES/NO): NO